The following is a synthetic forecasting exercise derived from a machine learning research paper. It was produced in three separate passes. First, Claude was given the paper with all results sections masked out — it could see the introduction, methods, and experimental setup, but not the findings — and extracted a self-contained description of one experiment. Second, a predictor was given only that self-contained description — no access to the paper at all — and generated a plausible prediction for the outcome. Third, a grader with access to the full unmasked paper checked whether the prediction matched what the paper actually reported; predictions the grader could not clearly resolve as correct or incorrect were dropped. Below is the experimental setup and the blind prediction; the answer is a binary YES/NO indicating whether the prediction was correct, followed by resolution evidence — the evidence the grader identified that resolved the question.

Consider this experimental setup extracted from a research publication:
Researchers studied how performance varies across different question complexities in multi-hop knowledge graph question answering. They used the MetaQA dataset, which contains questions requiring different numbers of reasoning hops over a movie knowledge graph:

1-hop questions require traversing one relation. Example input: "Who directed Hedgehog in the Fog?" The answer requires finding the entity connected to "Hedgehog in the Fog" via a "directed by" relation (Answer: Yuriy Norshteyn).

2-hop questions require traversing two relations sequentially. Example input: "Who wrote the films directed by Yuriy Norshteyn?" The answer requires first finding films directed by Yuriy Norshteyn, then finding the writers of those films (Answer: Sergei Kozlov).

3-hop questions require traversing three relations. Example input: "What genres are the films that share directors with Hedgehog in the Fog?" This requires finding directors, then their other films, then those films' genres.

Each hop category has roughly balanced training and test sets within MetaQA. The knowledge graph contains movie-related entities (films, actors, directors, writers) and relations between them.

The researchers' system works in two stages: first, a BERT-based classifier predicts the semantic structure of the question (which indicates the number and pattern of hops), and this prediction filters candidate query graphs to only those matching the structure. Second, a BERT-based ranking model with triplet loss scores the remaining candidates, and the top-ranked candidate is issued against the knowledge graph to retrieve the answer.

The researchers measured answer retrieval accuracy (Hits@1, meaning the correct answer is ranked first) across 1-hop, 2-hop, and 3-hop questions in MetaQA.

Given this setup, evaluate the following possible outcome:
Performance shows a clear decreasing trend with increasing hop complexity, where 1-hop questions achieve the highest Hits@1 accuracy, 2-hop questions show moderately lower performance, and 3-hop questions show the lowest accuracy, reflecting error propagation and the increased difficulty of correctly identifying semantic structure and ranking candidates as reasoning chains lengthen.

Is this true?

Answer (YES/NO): NO